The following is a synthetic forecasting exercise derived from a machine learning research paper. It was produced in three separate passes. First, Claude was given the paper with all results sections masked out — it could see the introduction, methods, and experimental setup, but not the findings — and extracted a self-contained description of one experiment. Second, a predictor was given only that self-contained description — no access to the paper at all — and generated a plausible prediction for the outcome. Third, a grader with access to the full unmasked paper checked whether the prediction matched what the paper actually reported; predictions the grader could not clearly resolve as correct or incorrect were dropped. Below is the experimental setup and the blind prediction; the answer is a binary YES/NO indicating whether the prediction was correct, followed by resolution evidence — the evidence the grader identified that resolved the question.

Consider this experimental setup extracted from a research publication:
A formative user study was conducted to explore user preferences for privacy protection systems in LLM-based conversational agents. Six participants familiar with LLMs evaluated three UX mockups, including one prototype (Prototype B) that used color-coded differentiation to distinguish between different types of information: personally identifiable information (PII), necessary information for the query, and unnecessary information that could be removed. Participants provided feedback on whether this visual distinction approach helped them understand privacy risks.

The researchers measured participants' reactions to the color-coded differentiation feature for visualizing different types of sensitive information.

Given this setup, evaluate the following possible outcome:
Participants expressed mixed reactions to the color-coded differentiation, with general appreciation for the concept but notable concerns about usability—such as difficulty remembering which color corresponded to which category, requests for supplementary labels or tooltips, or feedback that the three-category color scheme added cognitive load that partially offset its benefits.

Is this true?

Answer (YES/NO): NO